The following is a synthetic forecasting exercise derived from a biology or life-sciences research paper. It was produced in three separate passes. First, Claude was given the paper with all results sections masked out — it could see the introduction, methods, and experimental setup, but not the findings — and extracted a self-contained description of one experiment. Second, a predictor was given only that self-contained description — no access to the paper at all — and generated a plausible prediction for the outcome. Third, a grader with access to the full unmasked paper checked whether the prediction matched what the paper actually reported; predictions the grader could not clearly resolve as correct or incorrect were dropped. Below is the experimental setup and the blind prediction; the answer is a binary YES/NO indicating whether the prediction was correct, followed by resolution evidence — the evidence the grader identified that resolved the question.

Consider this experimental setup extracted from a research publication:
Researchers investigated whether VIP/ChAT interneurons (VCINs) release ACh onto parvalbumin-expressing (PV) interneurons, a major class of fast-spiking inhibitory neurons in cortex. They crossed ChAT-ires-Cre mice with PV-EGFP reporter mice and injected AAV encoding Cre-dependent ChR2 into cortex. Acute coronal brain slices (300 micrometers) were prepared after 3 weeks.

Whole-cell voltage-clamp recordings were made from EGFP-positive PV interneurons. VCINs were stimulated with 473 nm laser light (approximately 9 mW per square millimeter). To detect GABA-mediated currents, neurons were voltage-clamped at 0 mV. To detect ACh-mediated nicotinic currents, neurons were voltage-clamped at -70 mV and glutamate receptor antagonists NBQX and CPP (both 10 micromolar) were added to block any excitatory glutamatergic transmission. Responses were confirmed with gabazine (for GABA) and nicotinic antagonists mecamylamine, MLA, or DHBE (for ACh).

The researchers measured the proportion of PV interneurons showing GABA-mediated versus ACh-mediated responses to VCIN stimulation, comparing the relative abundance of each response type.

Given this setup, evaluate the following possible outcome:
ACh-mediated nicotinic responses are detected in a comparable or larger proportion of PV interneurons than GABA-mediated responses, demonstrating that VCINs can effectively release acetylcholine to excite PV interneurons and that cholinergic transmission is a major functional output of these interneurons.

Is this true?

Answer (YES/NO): NO